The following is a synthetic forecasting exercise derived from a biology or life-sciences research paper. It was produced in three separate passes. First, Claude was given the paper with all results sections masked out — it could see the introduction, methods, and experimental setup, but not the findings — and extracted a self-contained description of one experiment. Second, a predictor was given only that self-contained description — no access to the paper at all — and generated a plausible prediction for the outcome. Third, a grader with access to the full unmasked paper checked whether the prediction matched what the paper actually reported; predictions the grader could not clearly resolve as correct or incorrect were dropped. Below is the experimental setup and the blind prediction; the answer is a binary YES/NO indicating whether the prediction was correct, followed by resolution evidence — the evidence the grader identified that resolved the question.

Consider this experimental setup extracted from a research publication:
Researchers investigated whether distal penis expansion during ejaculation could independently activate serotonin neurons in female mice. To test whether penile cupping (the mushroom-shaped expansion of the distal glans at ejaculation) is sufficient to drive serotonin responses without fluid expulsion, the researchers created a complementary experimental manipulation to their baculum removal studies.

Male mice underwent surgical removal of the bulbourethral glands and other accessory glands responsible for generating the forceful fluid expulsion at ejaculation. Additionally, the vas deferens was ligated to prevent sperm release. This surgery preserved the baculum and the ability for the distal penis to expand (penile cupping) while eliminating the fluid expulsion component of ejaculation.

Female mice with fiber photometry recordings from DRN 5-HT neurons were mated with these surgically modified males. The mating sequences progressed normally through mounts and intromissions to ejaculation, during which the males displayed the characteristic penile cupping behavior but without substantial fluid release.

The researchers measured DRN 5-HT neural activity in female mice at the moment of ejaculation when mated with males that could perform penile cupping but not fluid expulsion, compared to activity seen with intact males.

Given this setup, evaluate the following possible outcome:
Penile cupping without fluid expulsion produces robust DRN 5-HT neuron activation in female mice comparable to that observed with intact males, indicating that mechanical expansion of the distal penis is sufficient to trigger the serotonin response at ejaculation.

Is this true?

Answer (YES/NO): YES